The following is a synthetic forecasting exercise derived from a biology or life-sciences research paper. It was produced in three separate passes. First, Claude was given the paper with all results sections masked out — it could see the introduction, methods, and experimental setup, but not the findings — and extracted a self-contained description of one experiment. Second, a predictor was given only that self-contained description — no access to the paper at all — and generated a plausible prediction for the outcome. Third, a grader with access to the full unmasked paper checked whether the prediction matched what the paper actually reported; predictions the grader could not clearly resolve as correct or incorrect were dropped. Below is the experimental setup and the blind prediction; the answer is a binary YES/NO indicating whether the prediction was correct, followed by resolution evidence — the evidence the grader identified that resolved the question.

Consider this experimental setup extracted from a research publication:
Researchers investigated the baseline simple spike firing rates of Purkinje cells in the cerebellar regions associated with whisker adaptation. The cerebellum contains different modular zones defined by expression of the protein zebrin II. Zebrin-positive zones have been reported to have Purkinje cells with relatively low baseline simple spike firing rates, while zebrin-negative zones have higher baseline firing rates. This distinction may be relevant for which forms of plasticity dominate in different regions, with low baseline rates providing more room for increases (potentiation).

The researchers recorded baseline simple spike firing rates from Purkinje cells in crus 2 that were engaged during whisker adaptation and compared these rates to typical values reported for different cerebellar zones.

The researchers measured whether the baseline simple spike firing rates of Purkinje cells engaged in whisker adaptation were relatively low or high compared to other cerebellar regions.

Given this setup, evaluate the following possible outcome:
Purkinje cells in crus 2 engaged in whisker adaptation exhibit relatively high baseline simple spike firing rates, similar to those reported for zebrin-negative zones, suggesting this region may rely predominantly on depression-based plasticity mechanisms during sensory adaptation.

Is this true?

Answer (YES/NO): NO